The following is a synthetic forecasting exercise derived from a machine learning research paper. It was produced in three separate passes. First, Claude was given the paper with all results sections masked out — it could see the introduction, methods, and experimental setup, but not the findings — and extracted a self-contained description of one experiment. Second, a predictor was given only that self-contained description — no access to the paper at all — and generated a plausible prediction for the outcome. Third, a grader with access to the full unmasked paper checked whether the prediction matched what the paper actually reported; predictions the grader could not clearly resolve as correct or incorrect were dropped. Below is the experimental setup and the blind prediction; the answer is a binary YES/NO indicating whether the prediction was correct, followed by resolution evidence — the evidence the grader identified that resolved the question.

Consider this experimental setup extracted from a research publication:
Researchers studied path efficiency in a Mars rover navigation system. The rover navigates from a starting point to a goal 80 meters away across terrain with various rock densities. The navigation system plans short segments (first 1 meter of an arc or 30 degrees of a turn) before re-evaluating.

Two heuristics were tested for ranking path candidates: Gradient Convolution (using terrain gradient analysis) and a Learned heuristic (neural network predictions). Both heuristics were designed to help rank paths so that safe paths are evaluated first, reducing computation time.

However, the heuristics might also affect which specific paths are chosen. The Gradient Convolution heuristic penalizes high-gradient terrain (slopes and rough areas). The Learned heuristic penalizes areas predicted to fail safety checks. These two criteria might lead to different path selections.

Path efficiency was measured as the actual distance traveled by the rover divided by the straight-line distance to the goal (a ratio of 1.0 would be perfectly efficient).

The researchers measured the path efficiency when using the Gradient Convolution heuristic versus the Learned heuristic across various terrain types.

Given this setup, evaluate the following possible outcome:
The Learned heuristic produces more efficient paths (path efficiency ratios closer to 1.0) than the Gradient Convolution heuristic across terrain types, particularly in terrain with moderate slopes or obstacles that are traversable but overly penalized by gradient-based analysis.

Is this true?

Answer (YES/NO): NO